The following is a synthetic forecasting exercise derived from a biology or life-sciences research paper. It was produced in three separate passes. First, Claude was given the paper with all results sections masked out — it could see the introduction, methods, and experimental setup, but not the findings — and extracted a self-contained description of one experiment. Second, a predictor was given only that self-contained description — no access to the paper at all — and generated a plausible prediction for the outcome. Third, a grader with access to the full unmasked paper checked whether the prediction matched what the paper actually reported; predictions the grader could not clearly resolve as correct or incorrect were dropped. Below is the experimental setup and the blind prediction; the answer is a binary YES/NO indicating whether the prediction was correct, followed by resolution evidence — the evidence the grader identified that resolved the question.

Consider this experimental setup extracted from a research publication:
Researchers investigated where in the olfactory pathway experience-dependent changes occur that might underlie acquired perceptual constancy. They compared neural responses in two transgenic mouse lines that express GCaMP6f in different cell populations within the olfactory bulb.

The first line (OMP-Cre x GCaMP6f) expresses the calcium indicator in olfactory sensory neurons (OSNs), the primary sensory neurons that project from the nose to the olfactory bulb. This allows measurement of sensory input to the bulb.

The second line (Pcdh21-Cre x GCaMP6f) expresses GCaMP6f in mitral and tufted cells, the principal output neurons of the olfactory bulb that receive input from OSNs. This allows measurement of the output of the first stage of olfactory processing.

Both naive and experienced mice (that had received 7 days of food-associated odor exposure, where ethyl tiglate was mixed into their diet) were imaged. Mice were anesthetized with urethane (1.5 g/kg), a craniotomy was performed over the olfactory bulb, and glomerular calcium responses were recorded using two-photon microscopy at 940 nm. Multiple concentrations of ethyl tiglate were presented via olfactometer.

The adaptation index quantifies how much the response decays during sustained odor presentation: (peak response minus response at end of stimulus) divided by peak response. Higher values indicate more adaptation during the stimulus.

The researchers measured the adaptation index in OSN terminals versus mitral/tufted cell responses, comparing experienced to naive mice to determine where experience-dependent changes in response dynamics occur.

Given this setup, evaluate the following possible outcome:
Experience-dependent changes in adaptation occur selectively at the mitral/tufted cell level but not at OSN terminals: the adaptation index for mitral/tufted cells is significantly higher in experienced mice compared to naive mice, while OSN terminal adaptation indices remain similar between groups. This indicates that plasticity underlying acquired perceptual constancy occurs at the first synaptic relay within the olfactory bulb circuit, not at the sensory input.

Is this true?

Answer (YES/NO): NO